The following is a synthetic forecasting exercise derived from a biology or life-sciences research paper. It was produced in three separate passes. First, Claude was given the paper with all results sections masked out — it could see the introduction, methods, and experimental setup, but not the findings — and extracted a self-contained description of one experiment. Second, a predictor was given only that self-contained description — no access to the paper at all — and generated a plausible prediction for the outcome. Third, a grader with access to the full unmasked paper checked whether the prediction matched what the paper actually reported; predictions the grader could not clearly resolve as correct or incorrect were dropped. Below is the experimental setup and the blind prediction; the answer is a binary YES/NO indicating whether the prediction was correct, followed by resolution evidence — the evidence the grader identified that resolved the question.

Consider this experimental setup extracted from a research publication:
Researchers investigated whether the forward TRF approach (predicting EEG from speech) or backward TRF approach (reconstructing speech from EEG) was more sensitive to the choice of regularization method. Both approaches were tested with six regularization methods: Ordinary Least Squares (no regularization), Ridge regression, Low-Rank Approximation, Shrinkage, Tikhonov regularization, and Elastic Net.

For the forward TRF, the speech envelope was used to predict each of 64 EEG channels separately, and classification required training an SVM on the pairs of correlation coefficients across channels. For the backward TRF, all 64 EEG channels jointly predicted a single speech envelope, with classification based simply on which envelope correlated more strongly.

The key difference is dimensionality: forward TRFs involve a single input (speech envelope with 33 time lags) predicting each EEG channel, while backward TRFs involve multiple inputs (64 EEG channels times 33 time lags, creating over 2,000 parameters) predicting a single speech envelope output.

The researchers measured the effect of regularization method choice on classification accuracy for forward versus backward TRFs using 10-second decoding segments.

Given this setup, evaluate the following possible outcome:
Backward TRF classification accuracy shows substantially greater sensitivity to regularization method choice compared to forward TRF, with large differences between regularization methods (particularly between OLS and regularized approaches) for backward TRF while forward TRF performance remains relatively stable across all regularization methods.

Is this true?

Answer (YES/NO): YES